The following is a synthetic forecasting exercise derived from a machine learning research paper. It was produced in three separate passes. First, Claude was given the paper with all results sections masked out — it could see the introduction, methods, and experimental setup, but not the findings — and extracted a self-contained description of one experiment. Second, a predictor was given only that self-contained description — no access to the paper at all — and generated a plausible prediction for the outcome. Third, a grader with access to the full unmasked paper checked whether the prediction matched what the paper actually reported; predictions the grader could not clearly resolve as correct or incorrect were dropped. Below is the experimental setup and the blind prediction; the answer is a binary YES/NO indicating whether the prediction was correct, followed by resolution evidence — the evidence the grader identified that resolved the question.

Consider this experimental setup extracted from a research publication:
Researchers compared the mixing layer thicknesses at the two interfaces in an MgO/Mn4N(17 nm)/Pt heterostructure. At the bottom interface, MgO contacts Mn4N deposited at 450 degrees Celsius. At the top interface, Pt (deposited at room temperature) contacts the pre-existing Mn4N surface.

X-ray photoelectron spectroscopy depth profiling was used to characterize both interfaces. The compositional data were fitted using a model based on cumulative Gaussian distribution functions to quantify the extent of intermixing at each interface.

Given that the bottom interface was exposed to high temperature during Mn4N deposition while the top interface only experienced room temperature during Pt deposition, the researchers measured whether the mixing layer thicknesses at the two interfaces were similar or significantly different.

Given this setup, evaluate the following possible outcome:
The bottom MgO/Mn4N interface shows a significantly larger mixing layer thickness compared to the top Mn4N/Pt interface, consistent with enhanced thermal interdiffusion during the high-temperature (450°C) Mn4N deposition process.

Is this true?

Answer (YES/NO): NO